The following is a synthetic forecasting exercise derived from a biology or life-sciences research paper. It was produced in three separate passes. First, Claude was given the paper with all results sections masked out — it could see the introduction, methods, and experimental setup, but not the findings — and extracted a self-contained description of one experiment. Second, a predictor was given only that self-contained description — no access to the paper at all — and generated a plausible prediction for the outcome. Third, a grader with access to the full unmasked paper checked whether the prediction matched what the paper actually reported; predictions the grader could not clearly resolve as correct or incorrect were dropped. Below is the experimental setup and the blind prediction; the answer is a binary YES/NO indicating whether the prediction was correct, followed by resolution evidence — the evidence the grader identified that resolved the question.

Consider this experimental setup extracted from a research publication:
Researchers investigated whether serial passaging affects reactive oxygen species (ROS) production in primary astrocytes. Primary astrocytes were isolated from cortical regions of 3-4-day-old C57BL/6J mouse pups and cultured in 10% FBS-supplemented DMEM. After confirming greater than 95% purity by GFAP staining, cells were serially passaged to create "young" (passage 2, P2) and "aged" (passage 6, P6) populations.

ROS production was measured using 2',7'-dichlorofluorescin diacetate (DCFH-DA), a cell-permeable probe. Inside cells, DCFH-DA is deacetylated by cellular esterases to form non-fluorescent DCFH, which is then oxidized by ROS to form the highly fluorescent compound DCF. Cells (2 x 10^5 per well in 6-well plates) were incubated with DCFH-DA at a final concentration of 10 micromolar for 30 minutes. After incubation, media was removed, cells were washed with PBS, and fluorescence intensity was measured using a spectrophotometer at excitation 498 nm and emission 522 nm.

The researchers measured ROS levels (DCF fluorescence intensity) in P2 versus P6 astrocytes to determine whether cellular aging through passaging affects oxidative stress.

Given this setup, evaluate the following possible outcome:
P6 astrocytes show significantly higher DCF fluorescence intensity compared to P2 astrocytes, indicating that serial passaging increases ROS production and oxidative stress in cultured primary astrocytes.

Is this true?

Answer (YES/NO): YES